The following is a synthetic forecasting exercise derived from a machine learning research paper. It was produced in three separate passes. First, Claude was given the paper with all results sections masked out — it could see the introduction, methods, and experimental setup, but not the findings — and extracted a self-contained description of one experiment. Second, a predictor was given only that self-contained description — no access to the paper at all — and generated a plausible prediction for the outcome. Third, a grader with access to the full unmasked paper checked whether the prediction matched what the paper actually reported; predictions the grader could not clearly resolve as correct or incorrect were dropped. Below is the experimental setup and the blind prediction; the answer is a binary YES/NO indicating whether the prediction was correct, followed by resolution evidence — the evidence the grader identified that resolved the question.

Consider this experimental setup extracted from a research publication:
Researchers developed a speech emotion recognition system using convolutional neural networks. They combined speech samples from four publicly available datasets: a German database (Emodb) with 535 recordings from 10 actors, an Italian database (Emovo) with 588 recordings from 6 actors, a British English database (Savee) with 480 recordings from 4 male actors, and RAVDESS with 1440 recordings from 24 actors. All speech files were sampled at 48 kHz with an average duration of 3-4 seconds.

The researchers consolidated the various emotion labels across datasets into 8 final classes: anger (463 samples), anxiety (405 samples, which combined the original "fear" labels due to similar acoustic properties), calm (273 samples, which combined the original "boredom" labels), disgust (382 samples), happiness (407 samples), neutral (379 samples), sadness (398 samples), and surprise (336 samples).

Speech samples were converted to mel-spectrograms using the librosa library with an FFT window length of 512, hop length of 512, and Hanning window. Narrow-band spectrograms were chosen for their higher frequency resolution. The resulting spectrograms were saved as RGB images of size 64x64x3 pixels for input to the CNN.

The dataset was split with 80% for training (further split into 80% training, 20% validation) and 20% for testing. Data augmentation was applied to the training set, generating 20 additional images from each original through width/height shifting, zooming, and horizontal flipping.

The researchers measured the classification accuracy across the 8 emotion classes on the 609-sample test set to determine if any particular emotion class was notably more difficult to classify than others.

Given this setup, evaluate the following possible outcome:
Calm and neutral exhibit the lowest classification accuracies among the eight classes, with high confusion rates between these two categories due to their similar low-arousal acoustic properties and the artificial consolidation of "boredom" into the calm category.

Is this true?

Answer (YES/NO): NO